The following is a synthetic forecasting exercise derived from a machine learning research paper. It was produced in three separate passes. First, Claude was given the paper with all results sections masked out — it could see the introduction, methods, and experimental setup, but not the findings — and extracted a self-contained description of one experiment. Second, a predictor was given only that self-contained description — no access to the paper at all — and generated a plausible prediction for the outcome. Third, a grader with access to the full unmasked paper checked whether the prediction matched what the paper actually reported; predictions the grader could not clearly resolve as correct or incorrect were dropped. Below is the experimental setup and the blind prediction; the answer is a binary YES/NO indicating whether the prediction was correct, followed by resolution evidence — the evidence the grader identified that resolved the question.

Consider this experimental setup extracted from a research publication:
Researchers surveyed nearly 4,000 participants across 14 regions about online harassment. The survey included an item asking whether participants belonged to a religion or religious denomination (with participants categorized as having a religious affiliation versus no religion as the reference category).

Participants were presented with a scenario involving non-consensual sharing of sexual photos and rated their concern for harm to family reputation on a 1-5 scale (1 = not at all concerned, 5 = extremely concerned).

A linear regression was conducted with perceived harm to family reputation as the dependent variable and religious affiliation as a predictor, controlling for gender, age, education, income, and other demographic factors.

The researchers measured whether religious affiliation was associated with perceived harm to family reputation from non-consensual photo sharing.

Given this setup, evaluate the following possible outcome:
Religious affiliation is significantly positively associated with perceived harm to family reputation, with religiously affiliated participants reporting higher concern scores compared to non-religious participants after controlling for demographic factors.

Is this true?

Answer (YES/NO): YES